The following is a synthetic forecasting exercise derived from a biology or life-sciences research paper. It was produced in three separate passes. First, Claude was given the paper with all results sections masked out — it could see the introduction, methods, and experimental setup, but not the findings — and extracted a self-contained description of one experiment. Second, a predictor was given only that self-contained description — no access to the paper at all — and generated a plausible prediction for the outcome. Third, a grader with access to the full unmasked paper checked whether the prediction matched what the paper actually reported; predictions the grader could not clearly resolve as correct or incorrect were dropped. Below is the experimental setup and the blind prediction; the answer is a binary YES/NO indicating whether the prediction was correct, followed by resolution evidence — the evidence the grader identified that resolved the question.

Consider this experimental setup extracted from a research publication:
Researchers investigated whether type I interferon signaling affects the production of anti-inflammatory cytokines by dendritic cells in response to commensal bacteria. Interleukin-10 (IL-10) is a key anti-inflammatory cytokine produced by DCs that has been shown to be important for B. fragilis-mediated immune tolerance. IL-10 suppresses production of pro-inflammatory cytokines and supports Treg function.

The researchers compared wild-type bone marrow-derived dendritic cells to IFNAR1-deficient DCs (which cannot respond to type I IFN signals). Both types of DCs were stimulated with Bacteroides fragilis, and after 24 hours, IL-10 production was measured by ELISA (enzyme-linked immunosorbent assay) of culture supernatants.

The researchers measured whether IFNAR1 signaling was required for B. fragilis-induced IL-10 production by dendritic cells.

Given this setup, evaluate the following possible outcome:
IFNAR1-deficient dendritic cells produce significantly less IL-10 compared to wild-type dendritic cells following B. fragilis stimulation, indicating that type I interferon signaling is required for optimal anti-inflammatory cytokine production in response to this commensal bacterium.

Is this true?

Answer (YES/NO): YES